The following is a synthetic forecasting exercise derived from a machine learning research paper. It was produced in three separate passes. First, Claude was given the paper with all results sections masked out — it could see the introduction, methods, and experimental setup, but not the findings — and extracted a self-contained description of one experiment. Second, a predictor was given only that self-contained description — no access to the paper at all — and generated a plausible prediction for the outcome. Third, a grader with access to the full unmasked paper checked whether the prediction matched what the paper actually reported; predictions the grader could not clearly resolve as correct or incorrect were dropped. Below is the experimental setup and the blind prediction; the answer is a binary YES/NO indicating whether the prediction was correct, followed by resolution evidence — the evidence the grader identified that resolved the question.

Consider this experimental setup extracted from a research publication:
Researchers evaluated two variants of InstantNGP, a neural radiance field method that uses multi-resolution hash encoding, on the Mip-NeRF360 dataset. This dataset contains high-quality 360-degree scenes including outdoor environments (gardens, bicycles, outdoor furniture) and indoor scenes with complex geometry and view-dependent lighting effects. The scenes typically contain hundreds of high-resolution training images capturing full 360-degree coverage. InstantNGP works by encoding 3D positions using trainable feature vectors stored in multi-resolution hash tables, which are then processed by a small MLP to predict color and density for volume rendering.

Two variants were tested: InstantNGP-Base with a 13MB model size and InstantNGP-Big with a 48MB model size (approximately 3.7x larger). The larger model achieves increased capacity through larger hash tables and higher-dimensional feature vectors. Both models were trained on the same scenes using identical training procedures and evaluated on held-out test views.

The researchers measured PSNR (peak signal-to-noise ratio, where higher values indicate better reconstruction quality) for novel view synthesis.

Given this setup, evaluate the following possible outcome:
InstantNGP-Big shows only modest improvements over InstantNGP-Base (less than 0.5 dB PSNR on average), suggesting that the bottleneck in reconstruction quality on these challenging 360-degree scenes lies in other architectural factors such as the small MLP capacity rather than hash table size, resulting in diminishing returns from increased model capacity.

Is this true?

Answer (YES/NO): YES